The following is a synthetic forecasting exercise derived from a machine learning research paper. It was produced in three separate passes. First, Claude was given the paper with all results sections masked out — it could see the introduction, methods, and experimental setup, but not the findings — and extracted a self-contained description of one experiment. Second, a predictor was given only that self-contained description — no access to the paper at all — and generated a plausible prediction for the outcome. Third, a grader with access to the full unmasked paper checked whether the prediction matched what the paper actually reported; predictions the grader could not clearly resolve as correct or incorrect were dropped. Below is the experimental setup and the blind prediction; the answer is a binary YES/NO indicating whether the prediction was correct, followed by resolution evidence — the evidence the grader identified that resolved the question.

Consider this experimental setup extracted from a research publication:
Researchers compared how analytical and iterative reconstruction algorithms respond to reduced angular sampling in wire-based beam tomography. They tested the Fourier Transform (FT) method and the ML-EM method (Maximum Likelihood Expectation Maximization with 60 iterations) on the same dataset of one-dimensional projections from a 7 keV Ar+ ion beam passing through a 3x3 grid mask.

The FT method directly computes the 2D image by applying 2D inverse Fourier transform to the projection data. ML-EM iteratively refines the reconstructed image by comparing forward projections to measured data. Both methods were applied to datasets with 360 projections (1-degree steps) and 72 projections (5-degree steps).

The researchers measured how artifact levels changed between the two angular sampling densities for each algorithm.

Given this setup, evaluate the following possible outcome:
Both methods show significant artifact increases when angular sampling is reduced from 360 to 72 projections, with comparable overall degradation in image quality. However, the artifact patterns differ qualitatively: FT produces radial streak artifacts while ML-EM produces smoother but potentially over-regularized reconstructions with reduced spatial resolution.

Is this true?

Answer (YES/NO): NO